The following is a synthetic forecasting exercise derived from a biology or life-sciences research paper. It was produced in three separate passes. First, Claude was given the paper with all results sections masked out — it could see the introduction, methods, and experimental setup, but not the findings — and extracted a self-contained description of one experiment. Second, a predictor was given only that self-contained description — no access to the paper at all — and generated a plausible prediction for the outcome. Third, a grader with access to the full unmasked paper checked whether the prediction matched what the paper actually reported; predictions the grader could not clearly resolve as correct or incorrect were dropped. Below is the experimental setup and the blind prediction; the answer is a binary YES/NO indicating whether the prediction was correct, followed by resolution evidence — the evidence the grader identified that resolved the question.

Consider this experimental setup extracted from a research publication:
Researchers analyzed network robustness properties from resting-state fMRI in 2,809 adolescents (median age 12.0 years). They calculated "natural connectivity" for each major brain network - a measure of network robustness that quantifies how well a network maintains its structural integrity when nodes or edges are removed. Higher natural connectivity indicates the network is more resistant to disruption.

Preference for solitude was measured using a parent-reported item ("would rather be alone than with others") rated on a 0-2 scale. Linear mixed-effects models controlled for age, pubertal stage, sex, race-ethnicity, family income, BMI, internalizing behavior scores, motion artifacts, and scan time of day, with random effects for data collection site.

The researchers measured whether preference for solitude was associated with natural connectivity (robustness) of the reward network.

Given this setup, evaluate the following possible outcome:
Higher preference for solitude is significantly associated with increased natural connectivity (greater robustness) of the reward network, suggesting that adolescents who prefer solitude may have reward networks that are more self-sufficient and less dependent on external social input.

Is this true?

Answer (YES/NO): NO